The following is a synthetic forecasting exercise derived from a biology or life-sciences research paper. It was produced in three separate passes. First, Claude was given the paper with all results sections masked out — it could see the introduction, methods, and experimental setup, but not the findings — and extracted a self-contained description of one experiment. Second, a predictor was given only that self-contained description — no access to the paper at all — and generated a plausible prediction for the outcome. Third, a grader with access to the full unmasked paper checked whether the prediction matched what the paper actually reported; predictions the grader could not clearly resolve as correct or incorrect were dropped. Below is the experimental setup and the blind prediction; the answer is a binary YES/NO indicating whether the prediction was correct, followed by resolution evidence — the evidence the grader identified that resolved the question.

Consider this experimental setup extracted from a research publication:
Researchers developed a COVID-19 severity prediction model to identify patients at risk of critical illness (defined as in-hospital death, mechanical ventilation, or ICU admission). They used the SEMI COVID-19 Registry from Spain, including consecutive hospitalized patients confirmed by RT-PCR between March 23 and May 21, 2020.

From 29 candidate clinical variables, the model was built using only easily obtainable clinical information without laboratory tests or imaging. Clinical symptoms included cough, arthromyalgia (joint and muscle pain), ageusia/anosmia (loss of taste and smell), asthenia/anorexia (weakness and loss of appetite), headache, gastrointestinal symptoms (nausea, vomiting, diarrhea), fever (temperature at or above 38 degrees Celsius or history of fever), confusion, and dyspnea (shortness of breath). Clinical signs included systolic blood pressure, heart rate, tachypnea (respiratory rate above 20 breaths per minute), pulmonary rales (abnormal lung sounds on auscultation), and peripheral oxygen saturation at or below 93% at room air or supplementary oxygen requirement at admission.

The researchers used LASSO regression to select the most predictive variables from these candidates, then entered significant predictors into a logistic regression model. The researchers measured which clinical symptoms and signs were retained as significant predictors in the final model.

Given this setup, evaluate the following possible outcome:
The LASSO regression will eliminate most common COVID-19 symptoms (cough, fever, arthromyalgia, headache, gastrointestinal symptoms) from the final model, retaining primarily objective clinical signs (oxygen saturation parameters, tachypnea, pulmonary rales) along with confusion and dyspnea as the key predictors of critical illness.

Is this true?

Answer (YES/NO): NO